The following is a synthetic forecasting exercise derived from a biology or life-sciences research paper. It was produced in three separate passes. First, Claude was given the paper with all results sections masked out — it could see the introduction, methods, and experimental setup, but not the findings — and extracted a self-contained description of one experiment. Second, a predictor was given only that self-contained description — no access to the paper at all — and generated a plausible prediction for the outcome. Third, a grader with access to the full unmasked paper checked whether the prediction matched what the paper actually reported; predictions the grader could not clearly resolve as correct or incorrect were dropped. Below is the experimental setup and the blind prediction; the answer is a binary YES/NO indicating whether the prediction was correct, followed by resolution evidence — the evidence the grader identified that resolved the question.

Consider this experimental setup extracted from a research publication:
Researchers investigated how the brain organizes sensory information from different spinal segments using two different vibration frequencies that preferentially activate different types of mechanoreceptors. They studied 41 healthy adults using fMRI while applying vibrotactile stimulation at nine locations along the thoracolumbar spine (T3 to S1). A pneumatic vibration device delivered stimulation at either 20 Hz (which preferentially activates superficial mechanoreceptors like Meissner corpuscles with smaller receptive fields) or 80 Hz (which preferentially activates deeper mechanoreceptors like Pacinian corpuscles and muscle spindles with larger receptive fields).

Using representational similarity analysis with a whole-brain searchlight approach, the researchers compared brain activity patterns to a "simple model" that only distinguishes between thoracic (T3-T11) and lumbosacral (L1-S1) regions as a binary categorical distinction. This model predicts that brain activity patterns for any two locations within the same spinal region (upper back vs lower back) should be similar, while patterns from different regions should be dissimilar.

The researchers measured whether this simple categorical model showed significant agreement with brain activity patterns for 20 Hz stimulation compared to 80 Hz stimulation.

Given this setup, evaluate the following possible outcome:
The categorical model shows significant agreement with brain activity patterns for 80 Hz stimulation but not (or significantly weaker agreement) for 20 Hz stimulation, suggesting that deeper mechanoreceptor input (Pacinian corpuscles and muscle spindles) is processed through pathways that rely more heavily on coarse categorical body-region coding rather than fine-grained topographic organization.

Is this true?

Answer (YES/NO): YES